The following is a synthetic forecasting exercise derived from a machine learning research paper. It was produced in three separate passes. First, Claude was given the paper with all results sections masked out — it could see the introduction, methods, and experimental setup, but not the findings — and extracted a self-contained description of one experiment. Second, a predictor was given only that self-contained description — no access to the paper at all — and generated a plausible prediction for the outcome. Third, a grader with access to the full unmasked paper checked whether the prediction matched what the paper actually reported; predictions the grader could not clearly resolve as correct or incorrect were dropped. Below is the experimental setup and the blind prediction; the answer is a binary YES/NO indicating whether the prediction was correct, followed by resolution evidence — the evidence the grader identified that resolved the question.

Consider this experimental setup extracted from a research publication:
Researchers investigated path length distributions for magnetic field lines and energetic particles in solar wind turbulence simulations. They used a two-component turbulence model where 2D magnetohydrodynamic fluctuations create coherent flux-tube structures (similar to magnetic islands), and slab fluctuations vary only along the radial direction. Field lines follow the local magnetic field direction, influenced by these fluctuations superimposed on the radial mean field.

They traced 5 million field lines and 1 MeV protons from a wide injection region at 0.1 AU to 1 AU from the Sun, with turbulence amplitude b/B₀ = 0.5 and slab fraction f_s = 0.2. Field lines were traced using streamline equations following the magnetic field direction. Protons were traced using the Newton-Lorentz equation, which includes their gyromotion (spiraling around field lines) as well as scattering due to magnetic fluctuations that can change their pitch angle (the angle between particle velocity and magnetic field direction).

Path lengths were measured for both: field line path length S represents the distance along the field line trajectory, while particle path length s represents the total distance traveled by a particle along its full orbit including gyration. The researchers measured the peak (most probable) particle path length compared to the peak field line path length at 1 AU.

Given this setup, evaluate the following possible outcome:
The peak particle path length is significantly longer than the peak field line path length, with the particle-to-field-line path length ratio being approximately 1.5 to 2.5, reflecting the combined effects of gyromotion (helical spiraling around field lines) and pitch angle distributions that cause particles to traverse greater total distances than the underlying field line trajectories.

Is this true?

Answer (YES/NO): NO